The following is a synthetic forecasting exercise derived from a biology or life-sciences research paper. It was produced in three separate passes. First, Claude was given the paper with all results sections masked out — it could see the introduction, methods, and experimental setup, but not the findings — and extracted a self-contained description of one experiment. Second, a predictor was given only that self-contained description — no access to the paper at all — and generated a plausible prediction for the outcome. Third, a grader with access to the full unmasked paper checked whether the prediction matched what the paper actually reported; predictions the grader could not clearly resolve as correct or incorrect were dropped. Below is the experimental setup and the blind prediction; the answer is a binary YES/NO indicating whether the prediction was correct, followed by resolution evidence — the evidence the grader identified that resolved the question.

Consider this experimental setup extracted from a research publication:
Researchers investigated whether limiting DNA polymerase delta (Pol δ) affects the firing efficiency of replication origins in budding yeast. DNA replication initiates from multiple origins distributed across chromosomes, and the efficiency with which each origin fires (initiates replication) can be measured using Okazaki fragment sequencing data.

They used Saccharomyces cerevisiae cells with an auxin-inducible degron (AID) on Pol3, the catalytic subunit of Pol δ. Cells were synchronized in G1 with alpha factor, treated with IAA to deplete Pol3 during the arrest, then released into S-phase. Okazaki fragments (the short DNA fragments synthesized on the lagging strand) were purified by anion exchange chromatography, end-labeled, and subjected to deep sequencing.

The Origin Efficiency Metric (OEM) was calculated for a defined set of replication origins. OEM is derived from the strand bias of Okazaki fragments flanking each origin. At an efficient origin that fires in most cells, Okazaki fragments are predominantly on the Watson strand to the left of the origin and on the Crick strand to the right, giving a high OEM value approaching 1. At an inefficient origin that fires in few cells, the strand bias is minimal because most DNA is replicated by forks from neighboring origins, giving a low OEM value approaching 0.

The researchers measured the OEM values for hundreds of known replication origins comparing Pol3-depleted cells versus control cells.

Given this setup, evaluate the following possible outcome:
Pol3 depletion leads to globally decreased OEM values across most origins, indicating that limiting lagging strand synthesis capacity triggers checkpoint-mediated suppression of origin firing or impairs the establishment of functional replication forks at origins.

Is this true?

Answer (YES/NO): YES